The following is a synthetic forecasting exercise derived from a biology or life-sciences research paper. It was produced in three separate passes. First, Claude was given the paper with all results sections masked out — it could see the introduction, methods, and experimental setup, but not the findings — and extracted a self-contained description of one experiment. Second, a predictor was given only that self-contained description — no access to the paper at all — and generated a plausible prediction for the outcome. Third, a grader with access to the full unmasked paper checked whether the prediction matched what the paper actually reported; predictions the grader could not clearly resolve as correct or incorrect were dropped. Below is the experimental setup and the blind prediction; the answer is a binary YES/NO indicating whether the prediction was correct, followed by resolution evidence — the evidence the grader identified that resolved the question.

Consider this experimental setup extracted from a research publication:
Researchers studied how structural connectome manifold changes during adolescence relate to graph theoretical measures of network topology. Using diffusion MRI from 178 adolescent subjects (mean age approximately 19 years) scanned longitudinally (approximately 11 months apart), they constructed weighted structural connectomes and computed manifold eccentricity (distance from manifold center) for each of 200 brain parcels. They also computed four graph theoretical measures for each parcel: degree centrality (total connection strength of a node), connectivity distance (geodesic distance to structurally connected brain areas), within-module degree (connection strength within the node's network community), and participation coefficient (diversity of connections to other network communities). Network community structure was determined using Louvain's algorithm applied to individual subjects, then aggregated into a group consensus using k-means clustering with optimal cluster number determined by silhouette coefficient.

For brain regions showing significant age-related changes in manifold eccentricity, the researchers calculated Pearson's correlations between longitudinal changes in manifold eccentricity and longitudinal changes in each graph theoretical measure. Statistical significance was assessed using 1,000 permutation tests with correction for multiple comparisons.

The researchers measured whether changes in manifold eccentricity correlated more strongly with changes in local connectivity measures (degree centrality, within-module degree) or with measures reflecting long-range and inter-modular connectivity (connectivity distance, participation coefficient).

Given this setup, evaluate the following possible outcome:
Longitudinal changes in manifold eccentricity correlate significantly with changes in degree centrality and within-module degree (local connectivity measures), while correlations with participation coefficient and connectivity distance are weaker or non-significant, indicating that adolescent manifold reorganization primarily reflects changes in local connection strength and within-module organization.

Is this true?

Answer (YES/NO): YES